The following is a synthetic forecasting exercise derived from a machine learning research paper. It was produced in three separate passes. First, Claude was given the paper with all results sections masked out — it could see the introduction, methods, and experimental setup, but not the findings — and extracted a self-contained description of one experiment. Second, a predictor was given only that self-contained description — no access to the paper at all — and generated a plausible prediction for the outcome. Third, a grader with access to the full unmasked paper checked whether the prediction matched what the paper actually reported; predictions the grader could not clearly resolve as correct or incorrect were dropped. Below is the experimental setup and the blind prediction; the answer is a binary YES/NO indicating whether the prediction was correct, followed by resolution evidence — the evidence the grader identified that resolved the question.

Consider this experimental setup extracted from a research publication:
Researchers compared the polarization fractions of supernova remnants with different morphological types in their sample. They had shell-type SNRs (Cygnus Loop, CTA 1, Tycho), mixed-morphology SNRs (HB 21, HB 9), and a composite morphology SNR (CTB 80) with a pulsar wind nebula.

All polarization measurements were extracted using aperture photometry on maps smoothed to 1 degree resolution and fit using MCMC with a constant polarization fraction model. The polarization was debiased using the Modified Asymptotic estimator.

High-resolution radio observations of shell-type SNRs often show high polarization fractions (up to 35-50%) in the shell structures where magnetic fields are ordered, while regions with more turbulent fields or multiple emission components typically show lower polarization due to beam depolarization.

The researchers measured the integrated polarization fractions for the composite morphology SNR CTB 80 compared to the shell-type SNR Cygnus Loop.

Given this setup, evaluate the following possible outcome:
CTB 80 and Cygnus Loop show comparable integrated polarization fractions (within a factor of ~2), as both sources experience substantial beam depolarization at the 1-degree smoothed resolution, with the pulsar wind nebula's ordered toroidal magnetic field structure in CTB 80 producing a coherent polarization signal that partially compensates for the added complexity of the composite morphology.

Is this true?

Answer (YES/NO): YES